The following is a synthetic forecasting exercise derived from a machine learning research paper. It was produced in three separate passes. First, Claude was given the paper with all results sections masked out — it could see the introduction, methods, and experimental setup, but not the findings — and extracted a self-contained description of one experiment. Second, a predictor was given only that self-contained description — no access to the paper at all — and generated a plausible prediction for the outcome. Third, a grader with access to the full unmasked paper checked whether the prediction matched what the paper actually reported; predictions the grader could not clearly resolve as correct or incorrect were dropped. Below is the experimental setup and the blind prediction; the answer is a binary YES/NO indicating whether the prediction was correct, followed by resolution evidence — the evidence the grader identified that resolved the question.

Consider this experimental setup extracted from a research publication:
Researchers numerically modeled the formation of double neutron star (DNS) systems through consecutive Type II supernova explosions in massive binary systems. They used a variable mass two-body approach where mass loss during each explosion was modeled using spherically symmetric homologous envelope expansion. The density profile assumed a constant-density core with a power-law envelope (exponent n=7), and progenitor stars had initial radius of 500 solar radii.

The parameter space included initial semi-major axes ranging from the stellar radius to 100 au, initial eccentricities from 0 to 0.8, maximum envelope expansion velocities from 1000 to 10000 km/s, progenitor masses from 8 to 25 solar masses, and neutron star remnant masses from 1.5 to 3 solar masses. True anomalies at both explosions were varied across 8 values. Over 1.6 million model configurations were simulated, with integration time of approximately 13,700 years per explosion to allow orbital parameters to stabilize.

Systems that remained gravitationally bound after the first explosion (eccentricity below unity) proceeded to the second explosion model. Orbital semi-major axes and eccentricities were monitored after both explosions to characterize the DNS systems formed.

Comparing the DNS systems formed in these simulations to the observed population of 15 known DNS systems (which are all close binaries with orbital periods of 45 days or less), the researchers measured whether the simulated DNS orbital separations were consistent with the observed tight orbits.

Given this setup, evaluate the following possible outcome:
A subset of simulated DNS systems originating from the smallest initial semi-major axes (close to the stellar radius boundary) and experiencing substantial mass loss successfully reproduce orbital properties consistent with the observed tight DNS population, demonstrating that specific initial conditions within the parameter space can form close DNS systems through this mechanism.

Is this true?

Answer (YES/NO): NO